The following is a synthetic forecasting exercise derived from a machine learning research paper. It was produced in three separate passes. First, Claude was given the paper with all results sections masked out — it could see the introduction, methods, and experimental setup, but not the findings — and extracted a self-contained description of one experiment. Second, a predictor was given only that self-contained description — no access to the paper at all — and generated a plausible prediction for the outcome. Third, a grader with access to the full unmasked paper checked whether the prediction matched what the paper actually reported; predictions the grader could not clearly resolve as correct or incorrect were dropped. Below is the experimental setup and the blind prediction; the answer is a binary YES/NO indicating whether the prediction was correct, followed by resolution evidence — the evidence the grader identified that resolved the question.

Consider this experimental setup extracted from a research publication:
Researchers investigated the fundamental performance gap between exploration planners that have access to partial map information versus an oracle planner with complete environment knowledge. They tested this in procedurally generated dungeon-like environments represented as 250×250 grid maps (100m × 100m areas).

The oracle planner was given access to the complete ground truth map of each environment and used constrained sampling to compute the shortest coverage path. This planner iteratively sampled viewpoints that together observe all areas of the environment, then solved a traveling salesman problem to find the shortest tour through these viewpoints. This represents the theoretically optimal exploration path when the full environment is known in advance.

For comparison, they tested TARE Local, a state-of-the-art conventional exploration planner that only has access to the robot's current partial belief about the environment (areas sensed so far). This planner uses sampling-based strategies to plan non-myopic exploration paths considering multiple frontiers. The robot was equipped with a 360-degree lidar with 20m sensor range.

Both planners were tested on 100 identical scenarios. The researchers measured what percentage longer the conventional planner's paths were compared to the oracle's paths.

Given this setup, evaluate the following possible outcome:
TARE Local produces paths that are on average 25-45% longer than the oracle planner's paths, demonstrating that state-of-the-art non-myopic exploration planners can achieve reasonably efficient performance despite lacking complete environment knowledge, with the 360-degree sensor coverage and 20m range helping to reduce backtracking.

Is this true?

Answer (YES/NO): NO